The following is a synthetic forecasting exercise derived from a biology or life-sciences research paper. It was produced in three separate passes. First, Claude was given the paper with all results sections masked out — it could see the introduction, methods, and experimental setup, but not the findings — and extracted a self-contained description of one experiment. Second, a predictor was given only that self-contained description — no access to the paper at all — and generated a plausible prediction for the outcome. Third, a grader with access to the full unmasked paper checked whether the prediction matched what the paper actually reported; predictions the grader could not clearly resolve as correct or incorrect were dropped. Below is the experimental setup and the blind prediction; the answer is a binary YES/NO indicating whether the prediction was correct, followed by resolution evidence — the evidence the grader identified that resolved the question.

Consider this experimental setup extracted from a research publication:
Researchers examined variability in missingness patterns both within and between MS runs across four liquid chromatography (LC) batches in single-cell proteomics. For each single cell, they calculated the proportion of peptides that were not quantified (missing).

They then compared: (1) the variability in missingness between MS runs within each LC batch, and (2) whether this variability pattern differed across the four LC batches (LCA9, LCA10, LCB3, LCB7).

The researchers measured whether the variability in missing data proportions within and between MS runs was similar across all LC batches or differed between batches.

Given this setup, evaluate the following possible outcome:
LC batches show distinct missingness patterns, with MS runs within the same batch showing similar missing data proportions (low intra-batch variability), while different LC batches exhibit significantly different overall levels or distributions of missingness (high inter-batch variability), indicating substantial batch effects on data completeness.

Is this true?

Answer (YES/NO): NO